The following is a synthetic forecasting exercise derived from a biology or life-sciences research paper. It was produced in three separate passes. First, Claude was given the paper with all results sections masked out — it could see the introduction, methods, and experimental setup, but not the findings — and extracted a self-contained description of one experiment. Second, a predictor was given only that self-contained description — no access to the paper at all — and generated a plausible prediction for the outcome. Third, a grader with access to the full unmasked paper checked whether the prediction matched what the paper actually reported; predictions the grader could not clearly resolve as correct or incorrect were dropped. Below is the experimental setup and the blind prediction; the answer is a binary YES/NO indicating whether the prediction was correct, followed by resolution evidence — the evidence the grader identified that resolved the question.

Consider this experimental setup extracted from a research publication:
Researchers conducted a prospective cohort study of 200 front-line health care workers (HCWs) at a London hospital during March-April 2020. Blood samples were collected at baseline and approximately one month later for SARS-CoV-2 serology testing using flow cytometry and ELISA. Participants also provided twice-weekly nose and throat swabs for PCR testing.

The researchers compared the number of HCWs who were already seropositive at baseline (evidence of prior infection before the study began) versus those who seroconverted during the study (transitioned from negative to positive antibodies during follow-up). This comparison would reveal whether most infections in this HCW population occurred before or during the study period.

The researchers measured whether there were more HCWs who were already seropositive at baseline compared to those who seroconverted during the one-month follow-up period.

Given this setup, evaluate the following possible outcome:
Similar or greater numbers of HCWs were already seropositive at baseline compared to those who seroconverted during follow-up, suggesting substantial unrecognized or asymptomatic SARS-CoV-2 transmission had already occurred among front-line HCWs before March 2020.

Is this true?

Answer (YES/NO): YES